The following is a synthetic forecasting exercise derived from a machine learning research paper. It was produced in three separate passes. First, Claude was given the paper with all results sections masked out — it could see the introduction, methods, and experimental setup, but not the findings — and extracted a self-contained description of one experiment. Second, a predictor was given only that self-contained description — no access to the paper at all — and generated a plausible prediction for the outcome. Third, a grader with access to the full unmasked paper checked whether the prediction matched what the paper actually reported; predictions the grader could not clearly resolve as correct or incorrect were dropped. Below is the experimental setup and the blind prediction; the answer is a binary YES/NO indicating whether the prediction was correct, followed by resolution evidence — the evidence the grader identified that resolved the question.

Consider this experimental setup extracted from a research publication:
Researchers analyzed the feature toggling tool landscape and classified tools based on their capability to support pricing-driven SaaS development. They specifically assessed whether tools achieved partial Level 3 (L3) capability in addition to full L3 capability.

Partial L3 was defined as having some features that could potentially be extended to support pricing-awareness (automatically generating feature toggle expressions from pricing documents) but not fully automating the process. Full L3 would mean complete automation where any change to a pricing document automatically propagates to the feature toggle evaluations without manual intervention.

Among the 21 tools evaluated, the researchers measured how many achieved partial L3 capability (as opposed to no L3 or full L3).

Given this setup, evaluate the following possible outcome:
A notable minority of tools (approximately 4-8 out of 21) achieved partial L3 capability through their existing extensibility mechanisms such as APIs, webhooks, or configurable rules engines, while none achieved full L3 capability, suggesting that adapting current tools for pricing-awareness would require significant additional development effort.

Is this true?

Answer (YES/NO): NO